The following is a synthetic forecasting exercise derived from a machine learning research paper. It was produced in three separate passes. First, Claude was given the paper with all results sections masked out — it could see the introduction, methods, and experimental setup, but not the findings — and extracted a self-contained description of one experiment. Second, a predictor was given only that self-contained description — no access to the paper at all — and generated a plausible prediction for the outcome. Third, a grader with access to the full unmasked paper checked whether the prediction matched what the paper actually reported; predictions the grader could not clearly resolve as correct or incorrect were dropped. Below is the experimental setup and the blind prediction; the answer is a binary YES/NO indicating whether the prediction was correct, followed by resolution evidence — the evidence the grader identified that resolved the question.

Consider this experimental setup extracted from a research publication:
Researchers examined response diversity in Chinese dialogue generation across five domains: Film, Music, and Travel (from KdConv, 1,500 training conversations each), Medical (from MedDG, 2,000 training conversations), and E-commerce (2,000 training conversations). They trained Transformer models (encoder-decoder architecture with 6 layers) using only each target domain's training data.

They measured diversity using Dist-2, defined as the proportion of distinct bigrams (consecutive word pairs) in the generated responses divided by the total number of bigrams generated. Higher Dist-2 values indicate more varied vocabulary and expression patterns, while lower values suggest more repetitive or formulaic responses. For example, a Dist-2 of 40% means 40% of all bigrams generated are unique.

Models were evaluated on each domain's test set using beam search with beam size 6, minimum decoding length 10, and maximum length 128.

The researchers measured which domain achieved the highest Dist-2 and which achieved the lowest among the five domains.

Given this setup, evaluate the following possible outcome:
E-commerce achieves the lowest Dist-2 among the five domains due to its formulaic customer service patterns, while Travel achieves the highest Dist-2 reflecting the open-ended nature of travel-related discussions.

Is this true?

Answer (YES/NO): NO